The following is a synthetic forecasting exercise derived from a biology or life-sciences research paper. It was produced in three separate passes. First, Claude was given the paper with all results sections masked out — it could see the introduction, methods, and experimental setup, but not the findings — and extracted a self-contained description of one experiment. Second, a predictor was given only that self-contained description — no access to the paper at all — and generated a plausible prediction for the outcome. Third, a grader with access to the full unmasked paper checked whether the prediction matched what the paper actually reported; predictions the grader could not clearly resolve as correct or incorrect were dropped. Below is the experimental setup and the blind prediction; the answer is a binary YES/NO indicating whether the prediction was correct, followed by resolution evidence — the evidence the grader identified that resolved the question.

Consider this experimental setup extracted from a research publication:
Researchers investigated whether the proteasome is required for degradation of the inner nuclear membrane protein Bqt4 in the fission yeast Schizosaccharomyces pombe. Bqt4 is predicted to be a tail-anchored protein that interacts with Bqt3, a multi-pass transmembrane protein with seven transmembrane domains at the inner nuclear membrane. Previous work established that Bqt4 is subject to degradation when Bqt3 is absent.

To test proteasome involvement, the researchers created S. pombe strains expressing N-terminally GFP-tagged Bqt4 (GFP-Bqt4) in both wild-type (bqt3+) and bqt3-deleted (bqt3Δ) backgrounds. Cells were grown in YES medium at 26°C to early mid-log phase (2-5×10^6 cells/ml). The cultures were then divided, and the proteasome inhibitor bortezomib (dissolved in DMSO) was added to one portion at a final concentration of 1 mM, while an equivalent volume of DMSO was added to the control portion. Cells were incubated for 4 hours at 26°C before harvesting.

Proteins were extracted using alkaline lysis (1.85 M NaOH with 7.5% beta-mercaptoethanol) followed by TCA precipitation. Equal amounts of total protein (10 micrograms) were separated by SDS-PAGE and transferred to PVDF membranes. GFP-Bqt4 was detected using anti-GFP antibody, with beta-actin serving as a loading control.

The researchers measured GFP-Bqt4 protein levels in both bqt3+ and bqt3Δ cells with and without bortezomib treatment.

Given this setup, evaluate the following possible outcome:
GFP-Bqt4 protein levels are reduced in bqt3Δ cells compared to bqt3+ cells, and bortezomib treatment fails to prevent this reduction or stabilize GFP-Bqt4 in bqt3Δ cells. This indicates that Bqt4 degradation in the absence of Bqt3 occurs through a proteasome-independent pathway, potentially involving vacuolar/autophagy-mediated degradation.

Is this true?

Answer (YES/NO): NO